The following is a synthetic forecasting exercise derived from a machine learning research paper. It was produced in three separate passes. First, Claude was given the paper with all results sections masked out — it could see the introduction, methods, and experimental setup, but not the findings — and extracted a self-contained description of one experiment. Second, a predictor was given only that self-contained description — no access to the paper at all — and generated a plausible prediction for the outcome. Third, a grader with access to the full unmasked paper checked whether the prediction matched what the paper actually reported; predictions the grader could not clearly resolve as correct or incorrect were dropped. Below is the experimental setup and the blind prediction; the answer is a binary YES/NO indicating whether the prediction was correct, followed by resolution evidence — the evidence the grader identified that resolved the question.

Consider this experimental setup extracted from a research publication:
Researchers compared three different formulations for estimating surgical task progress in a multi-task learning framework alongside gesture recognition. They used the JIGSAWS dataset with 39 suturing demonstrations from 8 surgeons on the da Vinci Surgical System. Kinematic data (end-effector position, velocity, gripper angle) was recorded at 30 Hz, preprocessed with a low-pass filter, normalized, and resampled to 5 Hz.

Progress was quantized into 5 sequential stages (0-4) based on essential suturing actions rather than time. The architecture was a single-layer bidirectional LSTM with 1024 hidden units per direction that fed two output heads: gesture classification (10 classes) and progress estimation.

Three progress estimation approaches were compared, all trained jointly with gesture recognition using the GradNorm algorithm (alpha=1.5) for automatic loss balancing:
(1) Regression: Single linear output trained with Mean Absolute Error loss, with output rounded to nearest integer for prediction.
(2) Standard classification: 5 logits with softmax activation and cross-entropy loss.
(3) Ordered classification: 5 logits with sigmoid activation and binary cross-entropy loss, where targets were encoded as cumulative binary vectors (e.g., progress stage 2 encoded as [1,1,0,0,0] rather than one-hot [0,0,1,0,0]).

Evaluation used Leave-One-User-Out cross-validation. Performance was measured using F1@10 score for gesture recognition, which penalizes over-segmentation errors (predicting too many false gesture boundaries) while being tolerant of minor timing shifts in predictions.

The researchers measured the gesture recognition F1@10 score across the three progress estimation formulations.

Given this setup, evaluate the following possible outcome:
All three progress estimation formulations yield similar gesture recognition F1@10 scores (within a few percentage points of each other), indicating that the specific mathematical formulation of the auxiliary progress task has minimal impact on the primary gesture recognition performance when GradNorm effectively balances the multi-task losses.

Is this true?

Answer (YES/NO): YES